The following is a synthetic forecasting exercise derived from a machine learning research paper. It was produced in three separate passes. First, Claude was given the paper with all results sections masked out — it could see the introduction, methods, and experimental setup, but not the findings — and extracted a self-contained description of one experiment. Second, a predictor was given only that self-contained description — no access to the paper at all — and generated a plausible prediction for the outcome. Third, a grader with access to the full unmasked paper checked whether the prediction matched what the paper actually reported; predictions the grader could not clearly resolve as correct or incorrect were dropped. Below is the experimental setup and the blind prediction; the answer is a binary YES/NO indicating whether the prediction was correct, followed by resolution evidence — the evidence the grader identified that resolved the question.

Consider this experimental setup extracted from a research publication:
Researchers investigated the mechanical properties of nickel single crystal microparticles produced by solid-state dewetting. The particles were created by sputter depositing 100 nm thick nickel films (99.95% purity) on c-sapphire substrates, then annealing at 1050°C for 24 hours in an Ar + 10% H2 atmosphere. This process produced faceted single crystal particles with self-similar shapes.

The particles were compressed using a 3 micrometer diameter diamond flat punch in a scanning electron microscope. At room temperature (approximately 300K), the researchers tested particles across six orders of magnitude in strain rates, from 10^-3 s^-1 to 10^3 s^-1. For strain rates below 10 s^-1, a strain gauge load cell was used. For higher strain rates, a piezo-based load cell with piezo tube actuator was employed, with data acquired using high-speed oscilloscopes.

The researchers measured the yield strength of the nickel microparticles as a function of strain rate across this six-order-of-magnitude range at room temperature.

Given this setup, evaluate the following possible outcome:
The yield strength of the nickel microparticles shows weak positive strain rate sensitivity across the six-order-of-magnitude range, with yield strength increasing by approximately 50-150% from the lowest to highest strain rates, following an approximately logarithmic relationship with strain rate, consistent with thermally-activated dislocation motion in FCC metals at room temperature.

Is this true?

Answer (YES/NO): NO